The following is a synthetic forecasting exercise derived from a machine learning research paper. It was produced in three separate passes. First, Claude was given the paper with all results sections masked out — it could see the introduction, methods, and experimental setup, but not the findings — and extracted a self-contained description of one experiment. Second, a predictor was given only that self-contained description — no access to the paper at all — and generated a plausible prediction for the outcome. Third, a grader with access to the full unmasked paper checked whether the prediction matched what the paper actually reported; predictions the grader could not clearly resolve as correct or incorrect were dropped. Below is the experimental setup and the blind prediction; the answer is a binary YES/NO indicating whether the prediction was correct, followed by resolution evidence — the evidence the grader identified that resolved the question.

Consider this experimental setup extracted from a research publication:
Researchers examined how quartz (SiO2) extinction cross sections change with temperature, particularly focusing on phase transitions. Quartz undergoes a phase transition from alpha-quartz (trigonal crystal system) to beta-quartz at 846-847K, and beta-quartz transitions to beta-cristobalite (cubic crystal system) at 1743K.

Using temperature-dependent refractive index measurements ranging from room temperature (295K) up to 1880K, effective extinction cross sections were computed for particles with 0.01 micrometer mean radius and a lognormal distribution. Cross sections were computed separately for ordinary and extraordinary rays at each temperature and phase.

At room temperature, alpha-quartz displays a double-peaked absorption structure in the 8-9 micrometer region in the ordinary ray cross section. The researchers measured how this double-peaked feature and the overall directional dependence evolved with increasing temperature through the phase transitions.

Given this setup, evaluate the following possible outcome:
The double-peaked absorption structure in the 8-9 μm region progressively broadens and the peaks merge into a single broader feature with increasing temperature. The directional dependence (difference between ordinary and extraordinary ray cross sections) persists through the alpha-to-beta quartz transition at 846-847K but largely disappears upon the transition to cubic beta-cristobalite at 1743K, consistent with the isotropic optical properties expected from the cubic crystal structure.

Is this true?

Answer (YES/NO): YES